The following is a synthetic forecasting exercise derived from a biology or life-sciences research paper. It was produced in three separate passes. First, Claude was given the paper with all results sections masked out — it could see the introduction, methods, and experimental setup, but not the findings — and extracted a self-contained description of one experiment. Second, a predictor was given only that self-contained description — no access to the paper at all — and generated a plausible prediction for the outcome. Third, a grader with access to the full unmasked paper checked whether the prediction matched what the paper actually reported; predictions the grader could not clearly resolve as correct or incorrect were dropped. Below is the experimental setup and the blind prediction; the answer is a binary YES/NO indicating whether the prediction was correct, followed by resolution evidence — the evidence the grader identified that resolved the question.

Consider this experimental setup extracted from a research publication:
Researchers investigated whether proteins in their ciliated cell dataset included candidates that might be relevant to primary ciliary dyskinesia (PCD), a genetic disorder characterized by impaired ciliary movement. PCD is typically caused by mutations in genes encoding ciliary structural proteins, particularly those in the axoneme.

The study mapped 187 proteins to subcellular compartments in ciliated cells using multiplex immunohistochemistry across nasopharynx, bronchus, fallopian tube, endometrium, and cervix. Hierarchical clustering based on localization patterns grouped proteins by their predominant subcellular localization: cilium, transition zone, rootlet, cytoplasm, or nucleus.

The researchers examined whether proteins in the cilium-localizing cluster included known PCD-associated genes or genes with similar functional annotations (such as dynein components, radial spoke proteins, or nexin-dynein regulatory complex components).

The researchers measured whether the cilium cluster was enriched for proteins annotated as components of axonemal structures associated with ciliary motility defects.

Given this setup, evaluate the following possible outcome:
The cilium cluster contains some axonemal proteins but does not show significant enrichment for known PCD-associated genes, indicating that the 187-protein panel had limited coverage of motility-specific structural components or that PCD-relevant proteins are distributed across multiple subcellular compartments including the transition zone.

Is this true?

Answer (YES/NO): NO